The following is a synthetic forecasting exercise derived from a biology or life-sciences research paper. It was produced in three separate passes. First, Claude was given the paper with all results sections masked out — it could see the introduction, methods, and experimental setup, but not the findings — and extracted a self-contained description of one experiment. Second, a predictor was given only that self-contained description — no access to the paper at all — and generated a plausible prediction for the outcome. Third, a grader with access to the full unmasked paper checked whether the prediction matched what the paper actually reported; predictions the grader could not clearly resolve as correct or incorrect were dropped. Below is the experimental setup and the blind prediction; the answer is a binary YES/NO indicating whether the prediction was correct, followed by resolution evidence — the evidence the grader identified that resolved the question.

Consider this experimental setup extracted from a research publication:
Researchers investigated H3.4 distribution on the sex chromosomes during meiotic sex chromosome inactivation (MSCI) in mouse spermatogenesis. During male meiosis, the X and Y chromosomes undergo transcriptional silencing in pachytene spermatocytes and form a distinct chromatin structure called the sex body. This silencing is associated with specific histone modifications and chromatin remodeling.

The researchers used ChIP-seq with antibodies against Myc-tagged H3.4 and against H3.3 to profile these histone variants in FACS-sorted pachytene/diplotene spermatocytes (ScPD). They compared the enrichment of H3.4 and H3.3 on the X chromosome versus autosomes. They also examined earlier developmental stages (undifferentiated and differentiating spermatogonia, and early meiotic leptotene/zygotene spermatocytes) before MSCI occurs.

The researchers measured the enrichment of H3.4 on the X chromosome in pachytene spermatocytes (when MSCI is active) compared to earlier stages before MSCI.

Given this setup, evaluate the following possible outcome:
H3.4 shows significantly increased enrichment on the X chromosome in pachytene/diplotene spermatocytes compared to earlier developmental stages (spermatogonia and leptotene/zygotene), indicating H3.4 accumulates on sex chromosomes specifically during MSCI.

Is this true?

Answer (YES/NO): NO